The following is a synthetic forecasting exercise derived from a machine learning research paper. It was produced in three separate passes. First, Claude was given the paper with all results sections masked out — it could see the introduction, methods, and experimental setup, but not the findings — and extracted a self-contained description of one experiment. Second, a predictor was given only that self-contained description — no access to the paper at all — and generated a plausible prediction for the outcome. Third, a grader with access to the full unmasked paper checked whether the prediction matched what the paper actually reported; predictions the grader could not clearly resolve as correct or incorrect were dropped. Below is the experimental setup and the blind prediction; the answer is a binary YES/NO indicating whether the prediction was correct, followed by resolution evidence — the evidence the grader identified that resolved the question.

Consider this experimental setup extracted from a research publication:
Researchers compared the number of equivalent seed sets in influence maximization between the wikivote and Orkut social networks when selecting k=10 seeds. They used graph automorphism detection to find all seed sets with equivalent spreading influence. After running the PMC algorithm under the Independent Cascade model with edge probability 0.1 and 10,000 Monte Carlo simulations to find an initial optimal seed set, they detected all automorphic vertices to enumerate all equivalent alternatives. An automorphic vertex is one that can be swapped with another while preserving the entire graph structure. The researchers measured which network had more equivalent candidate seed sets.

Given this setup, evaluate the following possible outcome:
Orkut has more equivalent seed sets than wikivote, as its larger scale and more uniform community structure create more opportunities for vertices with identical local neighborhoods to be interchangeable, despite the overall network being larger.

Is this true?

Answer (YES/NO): NO